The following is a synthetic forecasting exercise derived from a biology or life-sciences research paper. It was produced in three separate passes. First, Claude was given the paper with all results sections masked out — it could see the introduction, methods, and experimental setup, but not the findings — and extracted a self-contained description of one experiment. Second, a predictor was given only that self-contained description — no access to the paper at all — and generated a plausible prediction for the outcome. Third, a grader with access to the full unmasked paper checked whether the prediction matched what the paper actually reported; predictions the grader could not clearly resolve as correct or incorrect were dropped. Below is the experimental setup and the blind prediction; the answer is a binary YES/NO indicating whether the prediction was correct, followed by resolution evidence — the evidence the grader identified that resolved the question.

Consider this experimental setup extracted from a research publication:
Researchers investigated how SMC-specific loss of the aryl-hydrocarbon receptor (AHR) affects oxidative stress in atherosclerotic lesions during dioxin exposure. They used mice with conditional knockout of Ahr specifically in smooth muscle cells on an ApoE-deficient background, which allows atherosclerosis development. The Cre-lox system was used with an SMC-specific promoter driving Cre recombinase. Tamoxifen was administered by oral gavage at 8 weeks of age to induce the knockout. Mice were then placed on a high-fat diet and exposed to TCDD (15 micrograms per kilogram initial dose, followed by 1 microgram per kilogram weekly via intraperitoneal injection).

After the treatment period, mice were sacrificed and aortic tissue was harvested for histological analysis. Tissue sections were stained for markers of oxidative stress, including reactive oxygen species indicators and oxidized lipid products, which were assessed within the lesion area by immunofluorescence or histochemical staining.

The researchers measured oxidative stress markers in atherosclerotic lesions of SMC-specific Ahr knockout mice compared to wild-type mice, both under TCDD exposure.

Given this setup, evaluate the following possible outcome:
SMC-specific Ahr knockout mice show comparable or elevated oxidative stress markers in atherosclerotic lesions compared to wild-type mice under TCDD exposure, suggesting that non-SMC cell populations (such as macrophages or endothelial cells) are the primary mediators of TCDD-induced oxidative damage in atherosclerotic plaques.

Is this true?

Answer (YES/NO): NO